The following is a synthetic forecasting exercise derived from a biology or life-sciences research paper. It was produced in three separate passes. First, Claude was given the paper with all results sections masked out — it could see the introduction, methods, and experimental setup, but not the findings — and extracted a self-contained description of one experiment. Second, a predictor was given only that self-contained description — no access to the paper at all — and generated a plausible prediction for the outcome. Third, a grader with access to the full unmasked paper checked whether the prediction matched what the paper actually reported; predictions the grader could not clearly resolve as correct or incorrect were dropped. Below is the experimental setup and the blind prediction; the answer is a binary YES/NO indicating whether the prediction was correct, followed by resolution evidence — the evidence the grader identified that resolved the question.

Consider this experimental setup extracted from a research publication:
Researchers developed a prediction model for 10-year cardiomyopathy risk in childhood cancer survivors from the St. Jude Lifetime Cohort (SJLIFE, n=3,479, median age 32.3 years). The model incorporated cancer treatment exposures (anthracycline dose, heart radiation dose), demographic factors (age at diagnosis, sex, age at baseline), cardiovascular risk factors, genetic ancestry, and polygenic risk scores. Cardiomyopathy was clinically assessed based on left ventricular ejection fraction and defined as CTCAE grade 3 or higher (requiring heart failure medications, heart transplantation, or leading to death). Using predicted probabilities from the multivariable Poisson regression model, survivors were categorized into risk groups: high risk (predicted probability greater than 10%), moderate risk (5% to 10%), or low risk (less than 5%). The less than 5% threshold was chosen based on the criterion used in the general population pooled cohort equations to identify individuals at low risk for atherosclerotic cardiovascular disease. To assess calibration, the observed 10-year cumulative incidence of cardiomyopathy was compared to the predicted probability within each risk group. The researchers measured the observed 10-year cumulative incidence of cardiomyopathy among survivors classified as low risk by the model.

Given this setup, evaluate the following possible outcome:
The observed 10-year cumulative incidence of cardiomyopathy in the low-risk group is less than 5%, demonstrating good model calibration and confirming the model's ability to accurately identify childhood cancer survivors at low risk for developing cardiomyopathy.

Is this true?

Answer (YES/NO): YES